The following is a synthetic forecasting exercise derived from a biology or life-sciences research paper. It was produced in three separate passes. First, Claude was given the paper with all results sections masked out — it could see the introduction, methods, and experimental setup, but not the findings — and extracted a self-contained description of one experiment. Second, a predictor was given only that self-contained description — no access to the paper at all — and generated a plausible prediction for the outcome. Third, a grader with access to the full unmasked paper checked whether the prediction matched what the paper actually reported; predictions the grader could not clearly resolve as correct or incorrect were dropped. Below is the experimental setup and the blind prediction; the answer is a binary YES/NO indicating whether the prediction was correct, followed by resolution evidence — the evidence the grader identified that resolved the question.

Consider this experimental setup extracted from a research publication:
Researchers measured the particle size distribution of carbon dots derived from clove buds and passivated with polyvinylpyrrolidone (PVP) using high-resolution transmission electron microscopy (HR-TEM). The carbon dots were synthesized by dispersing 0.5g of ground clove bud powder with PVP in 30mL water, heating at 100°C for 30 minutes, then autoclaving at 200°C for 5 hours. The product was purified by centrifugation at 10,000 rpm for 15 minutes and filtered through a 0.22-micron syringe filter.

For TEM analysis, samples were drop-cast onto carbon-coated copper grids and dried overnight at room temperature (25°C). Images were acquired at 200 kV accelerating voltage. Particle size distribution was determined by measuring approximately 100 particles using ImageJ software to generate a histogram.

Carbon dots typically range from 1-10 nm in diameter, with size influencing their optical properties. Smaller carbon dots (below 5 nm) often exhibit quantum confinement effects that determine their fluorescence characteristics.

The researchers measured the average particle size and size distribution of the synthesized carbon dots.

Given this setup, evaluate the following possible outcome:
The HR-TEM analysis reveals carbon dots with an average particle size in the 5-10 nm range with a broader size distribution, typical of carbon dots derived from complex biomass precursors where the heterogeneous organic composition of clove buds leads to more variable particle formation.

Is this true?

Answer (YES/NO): NO